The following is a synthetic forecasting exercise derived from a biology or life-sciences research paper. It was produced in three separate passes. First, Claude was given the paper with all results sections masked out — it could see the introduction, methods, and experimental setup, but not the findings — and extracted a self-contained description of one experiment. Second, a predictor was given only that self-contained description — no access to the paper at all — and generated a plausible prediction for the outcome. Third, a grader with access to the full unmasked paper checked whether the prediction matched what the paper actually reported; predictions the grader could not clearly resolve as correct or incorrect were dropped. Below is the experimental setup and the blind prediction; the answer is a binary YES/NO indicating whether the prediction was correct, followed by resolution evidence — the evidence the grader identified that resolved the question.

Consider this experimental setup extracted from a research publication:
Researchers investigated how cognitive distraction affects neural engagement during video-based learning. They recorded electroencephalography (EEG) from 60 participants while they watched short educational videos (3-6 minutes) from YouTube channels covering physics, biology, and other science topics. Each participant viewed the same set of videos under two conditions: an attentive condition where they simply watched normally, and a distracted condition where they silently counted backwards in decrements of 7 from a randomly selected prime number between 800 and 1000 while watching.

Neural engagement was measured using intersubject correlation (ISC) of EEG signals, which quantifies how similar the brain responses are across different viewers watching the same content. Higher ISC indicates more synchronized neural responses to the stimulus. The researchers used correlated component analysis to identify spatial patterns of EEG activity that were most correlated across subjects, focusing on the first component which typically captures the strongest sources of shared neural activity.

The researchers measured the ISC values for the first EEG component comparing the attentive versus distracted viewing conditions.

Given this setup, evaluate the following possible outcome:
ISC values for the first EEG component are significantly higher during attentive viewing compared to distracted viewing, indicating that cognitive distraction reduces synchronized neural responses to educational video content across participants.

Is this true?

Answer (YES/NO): YES